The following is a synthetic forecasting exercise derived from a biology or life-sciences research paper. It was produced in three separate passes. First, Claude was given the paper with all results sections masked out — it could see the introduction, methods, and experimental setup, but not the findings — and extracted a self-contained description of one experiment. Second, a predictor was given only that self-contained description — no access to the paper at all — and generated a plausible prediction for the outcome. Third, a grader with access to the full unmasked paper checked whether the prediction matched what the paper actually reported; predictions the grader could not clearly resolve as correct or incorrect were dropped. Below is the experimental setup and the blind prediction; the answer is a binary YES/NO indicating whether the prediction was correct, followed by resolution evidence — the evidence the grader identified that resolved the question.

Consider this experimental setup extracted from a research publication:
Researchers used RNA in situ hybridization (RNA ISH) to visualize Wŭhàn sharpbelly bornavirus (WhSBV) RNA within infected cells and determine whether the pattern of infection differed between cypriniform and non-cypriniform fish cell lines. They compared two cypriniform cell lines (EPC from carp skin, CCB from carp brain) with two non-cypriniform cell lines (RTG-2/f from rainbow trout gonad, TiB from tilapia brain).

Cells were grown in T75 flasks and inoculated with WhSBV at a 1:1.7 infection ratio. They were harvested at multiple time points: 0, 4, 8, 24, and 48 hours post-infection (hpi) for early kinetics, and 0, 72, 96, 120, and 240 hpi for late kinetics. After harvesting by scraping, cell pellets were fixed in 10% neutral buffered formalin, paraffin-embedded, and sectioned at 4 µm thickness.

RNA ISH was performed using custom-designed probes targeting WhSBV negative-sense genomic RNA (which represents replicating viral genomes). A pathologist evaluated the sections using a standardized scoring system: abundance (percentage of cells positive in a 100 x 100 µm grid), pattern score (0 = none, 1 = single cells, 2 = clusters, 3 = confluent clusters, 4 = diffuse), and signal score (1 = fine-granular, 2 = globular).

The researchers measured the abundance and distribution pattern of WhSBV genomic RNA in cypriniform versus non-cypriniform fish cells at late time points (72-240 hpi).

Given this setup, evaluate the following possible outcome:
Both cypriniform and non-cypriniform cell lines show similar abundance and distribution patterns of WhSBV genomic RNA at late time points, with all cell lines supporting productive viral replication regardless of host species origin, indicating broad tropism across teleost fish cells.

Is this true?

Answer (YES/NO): NO